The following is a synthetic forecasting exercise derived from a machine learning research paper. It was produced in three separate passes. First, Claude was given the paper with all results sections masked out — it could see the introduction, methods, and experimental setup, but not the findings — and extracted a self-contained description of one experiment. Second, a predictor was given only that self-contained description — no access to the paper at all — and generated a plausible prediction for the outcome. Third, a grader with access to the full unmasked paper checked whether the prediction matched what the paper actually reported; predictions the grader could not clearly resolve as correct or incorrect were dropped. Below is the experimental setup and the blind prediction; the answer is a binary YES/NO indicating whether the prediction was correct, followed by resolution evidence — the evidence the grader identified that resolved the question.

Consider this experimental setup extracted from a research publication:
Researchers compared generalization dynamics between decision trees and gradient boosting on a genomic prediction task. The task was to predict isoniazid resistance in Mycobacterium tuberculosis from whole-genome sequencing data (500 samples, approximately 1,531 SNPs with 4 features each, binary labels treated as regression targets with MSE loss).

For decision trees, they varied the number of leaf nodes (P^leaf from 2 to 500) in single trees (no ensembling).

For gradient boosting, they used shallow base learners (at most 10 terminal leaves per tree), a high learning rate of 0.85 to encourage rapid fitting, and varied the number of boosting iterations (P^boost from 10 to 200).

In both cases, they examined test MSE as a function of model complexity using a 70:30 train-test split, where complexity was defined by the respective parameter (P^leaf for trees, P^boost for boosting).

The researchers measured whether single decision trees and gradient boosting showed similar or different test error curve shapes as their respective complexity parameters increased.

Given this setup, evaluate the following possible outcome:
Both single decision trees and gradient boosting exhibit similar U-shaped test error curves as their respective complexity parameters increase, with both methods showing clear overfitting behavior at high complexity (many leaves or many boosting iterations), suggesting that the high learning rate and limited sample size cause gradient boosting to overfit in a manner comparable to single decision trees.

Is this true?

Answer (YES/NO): NO